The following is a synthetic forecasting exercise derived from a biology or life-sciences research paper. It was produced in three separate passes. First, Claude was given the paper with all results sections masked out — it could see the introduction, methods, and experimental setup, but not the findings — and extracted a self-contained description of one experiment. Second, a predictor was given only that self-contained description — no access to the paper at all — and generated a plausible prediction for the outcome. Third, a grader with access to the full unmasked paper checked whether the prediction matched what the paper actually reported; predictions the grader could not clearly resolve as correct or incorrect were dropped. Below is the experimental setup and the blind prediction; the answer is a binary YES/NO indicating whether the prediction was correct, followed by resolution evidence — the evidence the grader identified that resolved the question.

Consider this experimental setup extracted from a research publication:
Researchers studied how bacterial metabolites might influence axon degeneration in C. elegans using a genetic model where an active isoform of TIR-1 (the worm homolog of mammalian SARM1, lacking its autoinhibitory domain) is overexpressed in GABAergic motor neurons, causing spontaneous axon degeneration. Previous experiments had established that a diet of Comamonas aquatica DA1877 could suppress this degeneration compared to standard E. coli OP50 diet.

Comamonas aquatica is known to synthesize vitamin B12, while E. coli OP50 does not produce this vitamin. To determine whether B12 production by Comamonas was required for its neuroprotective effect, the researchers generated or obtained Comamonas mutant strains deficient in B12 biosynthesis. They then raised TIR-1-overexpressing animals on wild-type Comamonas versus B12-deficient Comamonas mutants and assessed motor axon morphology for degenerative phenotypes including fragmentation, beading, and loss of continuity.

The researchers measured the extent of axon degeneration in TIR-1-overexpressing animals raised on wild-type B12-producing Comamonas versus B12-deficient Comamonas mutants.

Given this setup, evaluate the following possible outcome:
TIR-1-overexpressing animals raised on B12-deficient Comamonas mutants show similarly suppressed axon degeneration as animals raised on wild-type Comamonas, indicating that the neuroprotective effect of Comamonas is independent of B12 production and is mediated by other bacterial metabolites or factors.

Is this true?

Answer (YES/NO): NO